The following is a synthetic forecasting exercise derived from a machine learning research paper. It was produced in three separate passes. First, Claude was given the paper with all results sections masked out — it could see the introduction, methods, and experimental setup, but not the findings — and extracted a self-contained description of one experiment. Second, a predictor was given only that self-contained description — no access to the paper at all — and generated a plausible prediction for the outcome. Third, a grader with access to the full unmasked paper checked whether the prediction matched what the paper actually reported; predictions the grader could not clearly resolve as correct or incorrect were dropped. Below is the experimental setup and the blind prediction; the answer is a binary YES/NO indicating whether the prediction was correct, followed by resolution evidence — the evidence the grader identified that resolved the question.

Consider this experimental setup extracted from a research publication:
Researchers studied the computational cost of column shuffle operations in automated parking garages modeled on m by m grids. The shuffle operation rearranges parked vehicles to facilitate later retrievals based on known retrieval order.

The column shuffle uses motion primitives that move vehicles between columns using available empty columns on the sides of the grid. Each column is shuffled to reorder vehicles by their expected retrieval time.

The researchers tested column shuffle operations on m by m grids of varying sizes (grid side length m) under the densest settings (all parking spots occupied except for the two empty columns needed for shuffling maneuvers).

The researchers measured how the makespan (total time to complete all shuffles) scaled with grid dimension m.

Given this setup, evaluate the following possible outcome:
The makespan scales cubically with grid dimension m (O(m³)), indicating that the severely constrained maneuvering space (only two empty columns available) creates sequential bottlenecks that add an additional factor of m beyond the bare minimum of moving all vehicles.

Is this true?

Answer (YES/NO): NO